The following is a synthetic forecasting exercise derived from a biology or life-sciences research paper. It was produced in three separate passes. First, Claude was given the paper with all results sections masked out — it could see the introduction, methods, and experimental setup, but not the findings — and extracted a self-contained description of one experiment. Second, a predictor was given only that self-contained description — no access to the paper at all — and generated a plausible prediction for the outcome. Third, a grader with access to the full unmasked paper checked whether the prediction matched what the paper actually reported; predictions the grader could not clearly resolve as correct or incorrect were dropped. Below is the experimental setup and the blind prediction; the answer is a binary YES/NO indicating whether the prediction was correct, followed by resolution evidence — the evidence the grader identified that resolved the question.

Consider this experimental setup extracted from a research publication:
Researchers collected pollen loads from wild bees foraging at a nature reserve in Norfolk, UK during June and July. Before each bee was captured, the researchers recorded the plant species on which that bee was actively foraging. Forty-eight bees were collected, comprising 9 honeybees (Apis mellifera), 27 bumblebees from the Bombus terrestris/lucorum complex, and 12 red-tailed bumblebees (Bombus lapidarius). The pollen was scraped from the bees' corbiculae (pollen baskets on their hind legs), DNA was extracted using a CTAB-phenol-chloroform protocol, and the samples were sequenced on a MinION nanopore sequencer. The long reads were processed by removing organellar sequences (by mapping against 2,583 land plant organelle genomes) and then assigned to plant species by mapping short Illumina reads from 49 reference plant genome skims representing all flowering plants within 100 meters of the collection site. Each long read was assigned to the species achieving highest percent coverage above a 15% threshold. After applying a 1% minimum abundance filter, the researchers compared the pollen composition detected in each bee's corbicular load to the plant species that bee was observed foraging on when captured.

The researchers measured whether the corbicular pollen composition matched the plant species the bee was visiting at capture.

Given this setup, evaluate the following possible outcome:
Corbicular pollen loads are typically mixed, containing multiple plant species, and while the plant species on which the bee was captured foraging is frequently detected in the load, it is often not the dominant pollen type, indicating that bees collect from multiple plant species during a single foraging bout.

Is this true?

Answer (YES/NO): NO